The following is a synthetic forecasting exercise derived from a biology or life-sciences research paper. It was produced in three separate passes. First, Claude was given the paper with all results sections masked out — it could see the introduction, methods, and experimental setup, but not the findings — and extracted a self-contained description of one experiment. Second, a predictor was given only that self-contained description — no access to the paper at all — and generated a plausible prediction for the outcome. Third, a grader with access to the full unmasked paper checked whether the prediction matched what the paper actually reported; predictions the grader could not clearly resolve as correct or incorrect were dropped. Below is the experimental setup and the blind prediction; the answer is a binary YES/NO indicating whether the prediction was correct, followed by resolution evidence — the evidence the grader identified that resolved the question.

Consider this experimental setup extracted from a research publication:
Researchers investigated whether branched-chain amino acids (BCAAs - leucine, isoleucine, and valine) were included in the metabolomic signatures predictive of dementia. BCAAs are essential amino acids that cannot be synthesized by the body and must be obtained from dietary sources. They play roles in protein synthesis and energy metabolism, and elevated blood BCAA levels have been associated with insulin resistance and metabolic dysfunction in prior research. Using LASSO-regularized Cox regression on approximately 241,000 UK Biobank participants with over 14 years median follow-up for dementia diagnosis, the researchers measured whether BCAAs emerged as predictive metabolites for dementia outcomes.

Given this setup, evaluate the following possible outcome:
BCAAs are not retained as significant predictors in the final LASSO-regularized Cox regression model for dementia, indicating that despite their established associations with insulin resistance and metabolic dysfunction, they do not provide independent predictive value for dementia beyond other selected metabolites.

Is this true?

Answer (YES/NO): NO